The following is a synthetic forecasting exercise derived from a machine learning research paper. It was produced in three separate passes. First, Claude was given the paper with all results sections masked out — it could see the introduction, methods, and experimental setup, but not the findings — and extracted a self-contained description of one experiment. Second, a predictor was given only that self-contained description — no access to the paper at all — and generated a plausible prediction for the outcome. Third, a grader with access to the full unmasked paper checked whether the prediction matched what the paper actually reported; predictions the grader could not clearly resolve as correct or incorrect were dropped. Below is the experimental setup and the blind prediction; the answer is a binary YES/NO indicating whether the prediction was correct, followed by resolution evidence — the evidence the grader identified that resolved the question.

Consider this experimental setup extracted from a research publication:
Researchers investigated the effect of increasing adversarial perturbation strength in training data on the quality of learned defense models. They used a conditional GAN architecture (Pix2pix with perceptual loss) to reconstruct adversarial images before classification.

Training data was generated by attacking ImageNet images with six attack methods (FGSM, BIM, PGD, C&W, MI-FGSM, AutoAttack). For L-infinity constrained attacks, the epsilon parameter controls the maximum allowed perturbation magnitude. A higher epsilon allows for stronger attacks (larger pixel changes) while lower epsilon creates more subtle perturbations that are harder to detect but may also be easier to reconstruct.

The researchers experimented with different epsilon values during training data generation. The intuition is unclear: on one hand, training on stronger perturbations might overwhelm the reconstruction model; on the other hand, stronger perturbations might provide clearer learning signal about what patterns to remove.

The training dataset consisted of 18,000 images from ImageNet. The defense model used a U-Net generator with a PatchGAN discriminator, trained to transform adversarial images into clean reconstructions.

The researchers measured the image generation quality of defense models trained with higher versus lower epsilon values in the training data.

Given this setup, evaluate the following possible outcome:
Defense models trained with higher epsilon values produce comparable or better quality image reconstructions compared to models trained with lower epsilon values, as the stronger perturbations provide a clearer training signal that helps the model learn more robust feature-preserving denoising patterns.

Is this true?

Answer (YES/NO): YES